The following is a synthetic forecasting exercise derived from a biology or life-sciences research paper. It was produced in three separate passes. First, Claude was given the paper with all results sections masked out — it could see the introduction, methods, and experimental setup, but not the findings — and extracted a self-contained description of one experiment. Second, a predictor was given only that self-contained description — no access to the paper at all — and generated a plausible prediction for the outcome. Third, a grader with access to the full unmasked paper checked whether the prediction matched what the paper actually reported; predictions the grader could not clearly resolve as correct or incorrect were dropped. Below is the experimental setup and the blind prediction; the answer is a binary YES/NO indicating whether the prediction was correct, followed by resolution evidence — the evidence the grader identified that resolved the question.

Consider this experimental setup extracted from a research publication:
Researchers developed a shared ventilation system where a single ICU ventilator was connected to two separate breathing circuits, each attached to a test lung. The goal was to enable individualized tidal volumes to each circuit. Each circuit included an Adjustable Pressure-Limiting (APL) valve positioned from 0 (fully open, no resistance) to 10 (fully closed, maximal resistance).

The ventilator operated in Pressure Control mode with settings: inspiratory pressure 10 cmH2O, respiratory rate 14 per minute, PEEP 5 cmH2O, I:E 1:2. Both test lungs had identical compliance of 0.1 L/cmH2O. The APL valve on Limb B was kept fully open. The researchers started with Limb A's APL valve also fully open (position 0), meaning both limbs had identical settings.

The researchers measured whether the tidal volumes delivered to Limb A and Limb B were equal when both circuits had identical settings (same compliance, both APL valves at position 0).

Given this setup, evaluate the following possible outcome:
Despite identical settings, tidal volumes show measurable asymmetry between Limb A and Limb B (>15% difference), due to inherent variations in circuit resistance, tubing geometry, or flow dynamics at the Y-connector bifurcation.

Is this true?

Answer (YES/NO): NO